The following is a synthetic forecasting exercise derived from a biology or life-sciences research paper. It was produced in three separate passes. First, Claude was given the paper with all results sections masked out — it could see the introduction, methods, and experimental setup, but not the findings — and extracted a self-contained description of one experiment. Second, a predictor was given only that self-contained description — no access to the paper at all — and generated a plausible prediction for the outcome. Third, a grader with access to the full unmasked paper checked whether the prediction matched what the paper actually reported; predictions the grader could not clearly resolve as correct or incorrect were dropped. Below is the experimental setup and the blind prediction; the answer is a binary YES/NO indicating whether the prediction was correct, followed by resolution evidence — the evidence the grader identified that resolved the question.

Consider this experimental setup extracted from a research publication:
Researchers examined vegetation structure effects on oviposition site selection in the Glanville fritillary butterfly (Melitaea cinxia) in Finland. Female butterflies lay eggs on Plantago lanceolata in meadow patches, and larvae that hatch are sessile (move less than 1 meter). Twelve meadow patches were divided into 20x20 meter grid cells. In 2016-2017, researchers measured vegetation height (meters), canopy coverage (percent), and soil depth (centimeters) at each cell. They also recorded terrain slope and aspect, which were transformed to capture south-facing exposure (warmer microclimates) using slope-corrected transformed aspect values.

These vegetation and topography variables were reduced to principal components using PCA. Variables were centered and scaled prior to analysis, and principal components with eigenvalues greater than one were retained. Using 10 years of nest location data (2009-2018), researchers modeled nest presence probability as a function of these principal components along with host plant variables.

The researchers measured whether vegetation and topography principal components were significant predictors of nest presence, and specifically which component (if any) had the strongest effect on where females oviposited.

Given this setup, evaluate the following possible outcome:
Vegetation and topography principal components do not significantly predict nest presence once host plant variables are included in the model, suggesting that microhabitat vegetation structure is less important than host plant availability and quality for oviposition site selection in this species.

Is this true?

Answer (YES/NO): NO